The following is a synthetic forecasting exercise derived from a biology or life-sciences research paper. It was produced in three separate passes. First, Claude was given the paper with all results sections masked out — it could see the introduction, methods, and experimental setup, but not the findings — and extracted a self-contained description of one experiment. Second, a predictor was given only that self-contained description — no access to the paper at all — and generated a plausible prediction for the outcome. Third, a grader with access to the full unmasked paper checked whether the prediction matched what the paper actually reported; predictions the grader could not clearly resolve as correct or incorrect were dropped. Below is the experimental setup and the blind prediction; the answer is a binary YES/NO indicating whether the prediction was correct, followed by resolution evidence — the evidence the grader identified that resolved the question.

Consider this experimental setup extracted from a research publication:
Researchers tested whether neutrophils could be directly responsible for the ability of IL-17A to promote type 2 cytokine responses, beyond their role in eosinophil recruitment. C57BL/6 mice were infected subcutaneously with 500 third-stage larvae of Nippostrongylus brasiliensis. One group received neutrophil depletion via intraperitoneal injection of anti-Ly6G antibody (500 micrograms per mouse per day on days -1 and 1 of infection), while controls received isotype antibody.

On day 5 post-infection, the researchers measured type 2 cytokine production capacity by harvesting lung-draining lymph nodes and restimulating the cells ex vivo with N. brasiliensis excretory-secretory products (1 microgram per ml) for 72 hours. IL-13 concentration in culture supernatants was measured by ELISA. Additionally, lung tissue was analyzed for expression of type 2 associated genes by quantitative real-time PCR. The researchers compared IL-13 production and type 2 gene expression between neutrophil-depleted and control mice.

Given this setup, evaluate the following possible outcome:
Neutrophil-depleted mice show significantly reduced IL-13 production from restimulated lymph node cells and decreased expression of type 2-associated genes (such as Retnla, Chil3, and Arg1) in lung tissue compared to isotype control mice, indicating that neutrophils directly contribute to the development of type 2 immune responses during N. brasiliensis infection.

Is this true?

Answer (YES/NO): NO